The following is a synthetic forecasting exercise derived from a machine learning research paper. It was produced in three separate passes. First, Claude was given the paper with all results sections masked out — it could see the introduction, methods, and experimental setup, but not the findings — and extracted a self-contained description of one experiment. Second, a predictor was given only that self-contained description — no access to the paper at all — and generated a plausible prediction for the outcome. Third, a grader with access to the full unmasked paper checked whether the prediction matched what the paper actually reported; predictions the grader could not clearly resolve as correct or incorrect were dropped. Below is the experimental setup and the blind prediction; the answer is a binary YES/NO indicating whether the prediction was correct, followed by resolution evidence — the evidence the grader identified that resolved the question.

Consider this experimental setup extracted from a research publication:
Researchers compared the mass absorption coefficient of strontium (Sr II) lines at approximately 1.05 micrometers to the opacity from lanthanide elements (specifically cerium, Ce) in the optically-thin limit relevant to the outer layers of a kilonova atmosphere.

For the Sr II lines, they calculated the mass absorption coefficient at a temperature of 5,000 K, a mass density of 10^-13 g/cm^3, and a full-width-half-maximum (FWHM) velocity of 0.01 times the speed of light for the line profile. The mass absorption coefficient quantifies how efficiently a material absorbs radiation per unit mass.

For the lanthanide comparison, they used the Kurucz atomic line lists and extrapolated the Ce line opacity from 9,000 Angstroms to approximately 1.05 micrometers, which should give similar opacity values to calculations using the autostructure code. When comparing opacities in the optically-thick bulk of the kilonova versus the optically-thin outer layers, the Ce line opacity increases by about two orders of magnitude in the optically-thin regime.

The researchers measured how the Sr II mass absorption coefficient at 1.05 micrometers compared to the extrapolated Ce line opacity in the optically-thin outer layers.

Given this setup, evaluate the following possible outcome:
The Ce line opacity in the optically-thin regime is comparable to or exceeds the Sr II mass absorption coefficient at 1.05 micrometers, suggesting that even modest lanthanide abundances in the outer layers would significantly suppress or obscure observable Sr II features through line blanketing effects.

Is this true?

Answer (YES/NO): NO